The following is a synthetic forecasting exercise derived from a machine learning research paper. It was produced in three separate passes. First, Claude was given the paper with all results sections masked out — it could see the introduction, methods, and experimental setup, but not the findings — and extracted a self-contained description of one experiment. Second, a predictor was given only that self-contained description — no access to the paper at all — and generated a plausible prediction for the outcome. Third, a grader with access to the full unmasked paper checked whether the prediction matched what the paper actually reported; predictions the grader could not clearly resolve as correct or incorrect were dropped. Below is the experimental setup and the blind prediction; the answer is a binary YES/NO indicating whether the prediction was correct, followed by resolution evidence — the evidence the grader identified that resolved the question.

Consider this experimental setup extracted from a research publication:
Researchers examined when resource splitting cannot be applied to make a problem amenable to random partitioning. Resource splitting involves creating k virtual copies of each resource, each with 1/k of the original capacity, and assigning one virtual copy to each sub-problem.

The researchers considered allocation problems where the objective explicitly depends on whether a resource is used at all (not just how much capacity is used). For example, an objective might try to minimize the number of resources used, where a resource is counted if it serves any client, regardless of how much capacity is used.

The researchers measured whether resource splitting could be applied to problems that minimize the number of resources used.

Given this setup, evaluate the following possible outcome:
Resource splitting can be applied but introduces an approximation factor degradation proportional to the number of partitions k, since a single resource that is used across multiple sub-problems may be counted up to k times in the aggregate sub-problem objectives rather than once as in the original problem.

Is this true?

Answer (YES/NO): NO